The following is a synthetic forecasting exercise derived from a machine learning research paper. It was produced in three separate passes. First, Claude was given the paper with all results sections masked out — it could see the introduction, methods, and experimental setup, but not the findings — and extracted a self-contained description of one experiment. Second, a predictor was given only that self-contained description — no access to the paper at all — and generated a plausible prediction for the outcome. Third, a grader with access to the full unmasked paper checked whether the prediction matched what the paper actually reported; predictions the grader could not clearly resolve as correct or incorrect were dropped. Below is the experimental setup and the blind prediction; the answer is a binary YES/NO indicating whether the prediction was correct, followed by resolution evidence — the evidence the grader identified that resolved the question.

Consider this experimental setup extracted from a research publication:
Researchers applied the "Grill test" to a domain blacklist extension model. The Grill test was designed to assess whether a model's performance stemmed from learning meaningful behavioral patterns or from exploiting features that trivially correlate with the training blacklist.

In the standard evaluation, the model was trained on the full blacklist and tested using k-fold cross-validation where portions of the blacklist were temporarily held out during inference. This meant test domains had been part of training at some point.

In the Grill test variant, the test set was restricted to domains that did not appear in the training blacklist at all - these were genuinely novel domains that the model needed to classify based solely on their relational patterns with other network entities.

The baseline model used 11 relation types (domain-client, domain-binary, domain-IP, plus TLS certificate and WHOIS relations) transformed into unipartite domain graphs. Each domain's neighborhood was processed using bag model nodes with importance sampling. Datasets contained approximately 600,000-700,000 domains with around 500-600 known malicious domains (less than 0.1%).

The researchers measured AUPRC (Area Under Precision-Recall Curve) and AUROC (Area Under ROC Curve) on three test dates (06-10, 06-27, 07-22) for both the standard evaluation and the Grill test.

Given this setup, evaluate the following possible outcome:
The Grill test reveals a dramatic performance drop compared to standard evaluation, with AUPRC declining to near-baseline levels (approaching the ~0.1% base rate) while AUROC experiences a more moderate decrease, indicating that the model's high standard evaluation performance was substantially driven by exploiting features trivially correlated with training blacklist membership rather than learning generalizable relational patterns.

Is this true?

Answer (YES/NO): NO